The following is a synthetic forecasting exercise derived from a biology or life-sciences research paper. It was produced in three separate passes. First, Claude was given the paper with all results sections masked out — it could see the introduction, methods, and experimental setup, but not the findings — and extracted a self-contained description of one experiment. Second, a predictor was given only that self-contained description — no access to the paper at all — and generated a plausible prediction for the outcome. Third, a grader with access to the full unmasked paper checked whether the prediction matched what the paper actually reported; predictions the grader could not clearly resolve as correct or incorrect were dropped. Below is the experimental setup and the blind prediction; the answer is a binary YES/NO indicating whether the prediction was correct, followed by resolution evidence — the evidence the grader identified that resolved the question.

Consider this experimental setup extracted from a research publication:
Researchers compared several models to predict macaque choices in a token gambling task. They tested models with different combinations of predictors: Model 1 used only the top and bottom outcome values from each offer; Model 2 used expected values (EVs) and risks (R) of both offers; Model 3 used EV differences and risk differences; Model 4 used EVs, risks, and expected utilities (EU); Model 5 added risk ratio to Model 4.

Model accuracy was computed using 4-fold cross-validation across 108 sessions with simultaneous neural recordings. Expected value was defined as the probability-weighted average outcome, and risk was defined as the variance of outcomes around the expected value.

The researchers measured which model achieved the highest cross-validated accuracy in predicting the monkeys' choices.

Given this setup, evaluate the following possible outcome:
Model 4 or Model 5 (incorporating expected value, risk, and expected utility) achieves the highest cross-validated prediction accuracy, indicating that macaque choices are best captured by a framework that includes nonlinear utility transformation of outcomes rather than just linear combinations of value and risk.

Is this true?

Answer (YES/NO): NO